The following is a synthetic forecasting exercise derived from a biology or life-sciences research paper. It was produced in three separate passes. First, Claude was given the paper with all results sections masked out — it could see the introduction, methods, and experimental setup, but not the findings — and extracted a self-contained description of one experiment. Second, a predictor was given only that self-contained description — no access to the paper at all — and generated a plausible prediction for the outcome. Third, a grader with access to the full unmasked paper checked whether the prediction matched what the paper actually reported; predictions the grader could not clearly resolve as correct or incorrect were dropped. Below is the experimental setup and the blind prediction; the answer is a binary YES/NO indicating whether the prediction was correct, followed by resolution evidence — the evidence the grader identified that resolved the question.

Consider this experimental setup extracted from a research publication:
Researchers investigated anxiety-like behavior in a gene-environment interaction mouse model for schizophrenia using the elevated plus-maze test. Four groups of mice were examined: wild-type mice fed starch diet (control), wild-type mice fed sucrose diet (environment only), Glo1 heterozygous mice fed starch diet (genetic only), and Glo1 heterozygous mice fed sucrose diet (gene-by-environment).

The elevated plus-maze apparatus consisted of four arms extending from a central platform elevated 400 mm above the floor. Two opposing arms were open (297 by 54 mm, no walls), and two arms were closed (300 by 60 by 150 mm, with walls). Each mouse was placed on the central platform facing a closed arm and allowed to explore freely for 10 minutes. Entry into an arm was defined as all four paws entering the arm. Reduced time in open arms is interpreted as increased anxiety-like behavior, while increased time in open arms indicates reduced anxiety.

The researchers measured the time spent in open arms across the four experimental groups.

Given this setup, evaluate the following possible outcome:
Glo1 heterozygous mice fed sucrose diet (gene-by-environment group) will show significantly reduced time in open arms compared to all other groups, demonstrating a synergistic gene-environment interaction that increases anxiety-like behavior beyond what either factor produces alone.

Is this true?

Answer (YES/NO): NO